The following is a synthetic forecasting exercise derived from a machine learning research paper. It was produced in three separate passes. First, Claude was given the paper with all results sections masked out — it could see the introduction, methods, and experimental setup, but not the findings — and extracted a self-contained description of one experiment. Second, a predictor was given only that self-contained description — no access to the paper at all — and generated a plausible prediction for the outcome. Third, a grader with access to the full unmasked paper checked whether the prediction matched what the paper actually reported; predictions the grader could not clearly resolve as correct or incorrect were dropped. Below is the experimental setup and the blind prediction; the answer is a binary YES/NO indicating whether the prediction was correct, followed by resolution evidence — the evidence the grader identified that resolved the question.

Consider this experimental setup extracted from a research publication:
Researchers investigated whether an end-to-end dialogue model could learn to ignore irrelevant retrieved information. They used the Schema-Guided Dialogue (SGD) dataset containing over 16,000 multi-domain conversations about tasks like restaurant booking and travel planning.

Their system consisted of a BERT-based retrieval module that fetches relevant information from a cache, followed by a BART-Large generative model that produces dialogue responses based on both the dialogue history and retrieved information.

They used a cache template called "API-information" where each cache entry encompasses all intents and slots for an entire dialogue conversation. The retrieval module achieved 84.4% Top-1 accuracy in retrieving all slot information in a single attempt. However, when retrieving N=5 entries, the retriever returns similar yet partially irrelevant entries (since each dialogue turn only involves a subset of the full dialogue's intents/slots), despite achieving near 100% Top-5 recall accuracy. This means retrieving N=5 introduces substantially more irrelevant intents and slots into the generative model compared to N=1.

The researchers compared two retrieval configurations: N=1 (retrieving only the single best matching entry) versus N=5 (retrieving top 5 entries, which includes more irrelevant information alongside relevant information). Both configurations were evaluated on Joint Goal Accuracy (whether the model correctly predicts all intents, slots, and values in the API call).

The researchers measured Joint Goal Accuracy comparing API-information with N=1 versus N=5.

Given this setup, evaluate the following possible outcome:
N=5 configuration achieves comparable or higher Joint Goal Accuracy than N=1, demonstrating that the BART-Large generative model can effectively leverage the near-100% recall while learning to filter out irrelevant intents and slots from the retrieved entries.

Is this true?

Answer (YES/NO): YES